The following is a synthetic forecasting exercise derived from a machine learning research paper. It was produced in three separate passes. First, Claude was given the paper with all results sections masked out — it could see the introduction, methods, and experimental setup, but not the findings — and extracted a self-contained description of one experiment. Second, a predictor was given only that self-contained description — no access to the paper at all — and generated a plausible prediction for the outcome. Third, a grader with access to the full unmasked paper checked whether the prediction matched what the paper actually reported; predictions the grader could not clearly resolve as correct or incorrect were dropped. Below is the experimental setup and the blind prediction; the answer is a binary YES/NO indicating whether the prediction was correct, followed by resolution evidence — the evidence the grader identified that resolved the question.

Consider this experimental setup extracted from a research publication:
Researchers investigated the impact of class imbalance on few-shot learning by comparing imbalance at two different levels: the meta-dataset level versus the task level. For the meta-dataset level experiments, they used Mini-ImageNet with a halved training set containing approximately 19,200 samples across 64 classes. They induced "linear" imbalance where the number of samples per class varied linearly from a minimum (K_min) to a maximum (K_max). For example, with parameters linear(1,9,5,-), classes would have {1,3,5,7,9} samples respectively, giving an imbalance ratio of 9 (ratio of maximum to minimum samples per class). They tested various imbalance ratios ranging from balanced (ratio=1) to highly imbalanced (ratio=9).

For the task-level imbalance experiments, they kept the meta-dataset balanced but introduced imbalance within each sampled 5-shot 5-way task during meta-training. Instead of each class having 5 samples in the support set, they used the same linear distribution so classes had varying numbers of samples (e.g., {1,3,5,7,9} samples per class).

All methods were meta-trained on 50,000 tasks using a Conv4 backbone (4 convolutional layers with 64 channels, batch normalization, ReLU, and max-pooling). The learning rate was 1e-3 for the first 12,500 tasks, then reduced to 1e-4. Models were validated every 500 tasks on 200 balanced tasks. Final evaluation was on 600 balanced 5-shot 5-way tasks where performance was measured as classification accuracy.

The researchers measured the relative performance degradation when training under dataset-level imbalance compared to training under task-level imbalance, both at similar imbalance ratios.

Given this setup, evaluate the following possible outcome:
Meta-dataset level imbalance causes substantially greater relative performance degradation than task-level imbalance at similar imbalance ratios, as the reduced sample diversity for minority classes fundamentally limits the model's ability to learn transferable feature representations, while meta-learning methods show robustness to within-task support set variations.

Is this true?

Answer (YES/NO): NO